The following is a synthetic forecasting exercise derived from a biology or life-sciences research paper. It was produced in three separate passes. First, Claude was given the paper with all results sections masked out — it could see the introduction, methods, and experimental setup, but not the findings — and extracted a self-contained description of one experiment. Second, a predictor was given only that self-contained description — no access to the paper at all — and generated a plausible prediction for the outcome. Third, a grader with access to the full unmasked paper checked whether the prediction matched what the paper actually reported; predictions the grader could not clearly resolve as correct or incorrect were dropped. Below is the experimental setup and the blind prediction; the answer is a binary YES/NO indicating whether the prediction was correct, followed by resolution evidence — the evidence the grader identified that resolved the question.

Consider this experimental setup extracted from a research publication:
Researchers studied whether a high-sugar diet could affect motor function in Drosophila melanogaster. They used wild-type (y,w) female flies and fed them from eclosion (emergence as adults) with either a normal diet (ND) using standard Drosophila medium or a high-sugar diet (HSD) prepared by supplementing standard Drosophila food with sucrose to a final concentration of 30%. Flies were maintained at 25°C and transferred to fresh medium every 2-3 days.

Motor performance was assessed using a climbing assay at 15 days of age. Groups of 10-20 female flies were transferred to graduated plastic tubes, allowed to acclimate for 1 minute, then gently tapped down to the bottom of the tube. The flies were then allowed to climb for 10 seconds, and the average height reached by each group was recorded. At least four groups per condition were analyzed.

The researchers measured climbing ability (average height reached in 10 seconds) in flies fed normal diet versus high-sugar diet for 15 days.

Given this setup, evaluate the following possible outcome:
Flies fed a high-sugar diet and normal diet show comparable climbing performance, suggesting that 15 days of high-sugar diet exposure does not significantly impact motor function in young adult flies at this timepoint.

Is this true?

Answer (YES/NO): YES